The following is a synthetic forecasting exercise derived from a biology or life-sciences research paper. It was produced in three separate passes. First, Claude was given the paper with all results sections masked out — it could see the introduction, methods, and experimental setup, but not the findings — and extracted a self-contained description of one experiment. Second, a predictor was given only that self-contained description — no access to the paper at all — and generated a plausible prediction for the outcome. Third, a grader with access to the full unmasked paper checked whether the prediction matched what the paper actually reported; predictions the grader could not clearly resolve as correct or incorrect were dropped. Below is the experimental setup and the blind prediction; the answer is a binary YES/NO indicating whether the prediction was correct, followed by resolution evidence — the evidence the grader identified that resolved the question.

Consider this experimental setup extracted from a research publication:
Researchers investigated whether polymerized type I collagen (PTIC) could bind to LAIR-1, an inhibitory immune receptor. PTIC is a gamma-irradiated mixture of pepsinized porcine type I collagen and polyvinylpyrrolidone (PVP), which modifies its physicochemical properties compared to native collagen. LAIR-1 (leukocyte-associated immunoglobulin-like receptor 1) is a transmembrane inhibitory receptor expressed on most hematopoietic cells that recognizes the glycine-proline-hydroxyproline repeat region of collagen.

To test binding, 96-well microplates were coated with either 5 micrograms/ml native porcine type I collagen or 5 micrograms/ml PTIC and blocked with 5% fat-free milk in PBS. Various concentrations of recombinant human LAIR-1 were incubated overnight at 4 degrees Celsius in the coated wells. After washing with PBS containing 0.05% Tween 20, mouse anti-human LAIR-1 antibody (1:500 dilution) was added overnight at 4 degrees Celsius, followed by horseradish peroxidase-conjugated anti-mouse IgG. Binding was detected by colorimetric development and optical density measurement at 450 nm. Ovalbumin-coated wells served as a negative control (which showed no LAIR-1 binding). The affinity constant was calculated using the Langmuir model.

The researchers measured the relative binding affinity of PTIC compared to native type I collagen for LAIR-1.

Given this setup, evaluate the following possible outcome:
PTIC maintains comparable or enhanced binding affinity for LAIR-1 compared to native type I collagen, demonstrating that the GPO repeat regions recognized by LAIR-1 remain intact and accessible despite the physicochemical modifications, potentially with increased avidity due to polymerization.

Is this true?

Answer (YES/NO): YES